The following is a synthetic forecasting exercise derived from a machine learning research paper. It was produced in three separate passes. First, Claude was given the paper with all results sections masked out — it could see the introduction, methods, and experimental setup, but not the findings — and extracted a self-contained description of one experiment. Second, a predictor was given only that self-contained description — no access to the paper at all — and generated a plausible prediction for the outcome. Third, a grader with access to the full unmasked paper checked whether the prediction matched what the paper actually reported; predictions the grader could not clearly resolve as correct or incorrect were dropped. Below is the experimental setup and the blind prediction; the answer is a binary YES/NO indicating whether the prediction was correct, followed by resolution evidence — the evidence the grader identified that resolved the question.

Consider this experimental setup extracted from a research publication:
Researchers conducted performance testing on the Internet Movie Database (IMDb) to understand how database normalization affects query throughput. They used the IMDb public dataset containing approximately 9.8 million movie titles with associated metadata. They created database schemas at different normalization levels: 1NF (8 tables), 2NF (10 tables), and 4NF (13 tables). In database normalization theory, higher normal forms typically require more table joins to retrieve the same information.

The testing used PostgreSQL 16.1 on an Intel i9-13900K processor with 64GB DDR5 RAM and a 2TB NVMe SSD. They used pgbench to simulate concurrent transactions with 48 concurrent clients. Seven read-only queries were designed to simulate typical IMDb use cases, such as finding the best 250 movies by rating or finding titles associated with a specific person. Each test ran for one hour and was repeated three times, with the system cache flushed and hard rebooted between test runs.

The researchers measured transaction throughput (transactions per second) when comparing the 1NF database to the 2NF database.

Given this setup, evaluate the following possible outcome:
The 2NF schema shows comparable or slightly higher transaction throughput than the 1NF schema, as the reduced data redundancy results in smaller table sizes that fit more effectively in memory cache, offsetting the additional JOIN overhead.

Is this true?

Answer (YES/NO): NO